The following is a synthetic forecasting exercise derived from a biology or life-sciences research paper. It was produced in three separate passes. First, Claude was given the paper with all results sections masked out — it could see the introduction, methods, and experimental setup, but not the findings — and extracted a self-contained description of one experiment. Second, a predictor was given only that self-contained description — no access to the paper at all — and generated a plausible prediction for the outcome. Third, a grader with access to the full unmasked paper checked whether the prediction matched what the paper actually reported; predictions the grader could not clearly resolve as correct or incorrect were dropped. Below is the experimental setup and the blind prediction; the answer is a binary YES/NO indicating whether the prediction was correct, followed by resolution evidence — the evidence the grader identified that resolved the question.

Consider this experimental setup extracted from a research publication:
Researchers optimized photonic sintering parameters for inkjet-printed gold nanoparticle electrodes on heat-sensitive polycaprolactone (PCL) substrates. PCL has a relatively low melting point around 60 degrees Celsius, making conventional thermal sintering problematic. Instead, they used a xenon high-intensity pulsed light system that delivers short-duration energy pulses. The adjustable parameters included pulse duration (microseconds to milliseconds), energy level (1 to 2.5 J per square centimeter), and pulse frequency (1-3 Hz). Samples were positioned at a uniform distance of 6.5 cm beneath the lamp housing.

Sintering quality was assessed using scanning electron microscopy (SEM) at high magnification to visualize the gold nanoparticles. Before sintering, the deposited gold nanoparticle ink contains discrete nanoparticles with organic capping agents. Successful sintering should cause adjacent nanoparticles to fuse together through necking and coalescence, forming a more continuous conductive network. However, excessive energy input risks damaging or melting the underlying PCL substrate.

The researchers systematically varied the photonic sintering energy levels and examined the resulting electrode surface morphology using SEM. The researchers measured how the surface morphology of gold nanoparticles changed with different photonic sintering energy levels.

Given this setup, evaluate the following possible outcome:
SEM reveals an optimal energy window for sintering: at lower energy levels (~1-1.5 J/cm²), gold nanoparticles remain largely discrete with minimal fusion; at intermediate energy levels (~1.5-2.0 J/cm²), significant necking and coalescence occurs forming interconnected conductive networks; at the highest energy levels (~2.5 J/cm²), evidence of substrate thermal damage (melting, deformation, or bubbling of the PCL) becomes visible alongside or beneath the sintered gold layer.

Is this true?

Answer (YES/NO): NO